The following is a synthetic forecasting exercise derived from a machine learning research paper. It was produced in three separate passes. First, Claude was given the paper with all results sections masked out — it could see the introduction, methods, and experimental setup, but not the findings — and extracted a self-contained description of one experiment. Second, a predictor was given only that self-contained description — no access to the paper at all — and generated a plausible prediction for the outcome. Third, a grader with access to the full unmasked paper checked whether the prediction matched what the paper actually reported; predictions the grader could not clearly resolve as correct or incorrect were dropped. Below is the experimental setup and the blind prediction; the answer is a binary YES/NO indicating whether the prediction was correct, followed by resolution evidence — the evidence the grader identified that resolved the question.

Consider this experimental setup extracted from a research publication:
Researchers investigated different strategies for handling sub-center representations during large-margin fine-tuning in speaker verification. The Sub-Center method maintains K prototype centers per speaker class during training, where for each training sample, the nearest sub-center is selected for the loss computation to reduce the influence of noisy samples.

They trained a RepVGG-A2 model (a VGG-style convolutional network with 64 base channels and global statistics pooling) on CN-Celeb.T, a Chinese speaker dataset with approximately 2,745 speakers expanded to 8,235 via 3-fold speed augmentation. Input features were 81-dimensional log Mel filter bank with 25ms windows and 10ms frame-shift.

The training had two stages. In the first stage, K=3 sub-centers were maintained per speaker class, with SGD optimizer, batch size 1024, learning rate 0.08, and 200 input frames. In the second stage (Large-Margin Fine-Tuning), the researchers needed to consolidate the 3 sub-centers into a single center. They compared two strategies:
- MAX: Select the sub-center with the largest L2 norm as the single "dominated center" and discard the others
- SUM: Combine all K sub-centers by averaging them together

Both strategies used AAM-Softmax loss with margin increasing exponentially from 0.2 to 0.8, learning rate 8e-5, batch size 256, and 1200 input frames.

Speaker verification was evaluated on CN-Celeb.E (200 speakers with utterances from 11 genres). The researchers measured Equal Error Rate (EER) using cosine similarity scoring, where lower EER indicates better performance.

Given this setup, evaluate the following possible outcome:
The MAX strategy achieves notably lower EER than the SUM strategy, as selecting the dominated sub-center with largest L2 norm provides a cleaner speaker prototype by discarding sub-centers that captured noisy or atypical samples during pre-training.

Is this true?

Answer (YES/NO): NO